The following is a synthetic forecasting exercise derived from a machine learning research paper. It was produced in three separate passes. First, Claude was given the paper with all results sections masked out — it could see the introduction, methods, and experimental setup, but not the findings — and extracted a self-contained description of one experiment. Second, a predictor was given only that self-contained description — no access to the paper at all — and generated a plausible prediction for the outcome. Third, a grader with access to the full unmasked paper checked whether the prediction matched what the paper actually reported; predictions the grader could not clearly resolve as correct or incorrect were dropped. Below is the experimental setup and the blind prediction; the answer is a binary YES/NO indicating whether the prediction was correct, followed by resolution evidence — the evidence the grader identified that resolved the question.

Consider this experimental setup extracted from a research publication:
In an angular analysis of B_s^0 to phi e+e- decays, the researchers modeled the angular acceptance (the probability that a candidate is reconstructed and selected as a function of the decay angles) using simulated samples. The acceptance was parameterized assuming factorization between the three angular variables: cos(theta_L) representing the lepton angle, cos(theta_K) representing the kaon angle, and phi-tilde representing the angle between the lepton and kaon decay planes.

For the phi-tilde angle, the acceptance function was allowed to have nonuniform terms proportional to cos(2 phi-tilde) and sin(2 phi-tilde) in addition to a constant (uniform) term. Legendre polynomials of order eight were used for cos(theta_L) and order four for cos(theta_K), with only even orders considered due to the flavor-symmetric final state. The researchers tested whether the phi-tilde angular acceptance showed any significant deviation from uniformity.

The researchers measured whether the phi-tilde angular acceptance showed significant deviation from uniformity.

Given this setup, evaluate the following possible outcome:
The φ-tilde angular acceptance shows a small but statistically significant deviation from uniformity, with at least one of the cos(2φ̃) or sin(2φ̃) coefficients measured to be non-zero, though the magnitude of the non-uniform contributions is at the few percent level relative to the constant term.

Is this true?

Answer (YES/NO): NO